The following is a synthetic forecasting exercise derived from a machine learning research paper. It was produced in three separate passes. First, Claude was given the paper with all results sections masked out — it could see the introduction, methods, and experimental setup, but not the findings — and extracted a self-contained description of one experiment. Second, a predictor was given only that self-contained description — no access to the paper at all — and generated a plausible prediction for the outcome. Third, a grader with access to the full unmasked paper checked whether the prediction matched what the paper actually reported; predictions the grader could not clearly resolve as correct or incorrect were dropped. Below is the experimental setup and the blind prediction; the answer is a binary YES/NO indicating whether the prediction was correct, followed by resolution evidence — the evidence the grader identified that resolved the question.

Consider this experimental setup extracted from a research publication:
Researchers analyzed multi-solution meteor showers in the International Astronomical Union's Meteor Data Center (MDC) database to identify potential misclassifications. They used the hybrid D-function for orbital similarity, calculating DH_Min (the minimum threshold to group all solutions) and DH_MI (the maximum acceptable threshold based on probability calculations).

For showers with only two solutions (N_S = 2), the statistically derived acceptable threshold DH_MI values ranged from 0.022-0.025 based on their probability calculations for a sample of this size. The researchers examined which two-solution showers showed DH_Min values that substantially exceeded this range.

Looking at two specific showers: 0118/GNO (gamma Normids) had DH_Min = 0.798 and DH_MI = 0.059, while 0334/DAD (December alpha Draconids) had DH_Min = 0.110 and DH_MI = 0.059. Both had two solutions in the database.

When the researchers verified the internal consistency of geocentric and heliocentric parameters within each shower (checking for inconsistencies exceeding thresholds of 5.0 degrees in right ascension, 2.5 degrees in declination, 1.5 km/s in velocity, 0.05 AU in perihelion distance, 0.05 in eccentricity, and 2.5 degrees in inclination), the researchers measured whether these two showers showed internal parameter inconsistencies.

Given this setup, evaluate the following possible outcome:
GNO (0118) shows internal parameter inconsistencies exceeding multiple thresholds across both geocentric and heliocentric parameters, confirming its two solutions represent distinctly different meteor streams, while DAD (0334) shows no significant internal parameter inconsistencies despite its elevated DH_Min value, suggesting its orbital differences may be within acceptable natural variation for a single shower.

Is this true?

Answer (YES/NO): NO